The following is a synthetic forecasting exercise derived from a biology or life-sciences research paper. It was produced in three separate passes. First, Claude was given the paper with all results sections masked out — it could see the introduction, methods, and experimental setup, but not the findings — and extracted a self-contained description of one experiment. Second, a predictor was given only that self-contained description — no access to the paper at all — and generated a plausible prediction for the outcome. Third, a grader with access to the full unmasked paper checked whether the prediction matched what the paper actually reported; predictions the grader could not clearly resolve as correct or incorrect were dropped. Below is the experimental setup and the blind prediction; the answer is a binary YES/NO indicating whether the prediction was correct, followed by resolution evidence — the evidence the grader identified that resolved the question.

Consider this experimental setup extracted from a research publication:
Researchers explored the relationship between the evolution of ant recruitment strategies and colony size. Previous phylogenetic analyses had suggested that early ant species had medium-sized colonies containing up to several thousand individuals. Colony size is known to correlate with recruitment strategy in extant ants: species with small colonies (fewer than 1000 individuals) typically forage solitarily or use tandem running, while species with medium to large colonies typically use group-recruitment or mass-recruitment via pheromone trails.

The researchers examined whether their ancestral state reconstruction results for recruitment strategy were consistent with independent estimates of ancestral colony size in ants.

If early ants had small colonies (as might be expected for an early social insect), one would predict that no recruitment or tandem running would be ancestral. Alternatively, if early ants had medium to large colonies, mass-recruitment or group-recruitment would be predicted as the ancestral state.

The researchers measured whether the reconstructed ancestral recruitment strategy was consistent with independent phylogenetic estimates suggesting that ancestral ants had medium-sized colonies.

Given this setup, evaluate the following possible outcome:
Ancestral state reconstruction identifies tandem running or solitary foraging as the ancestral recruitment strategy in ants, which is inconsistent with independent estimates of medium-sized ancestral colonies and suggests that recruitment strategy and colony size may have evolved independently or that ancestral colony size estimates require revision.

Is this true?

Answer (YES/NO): NO